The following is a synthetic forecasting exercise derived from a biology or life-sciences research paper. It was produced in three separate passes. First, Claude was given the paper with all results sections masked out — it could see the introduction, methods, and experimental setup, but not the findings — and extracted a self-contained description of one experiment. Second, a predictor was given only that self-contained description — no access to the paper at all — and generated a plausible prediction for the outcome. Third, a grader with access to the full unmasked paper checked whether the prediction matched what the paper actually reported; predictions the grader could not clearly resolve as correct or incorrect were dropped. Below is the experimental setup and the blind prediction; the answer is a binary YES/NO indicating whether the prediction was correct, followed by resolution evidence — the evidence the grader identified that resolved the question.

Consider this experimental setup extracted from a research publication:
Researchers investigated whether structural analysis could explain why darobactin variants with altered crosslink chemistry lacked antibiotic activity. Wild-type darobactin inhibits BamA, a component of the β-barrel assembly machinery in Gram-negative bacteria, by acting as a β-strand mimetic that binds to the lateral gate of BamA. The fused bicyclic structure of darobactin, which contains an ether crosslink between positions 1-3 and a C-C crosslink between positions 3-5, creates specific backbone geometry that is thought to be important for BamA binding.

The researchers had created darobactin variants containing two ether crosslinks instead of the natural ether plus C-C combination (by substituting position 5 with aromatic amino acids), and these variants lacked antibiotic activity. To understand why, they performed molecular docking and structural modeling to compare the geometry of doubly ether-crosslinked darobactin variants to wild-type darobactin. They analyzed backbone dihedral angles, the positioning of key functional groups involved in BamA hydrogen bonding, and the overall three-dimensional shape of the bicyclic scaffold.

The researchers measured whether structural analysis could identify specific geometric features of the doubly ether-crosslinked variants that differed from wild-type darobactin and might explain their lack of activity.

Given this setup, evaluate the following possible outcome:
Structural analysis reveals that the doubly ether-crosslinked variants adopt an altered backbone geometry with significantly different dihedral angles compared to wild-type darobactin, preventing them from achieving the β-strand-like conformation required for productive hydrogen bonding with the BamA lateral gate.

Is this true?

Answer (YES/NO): NO